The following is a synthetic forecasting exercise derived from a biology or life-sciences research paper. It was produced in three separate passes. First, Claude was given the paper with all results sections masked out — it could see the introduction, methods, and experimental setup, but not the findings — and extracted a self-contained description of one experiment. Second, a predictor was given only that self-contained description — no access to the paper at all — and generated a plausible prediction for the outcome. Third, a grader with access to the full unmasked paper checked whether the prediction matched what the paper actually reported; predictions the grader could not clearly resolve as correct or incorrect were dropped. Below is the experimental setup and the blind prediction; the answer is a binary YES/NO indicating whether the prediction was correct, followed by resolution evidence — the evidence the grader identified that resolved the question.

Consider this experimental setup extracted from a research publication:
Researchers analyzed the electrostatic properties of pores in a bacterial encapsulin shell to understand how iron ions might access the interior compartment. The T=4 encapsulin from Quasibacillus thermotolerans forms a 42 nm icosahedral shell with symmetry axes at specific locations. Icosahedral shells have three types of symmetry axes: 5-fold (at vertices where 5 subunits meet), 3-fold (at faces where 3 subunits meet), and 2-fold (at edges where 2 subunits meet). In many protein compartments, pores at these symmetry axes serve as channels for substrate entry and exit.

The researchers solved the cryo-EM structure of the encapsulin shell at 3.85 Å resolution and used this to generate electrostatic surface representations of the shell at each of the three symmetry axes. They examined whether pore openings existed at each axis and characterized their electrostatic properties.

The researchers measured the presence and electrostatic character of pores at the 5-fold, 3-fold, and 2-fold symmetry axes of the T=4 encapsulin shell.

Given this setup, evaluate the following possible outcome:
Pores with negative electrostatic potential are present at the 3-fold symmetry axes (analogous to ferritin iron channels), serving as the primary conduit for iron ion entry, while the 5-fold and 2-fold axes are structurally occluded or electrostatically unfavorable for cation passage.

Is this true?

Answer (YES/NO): NO